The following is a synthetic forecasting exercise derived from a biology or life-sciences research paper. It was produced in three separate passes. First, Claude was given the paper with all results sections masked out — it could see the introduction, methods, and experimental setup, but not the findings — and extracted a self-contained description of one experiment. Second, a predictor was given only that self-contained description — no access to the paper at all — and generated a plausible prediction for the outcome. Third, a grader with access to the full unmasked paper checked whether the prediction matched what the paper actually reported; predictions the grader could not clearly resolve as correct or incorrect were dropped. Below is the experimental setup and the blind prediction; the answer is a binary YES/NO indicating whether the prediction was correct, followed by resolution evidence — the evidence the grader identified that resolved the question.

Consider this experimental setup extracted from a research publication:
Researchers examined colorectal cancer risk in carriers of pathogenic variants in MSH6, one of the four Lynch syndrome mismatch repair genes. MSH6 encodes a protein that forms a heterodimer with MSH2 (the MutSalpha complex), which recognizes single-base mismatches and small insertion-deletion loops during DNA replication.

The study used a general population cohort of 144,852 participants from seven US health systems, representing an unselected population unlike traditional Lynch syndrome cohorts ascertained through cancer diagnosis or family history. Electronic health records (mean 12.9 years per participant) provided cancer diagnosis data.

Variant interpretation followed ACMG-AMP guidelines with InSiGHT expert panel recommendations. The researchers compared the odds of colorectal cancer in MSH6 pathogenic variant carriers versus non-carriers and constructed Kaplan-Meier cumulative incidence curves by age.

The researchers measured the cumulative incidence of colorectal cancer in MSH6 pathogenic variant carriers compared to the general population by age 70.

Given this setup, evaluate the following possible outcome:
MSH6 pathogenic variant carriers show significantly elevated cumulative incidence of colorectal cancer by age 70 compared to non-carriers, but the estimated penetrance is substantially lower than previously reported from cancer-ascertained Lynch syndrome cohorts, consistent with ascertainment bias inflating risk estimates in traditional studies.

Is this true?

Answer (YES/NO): YES